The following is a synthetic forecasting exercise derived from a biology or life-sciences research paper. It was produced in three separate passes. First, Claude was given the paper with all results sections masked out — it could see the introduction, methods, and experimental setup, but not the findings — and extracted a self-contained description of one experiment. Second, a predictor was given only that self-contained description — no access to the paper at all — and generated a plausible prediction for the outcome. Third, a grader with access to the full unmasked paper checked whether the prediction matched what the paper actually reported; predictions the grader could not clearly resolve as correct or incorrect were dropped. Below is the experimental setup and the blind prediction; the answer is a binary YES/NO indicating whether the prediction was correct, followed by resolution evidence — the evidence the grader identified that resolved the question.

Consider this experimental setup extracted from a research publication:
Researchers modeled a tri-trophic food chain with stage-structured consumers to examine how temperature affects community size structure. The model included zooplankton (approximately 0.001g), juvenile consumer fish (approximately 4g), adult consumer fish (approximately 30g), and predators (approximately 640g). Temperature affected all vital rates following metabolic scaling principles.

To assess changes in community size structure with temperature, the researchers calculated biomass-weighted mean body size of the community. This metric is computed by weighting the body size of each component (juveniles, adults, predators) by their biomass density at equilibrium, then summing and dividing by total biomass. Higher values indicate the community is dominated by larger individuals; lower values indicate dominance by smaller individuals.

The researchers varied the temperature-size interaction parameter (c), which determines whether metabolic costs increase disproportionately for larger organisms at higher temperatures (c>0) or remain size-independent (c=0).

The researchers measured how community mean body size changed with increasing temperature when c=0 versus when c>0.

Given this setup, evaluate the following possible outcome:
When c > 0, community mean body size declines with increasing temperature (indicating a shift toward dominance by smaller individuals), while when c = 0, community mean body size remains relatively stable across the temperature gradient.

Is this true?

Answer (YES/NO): NO